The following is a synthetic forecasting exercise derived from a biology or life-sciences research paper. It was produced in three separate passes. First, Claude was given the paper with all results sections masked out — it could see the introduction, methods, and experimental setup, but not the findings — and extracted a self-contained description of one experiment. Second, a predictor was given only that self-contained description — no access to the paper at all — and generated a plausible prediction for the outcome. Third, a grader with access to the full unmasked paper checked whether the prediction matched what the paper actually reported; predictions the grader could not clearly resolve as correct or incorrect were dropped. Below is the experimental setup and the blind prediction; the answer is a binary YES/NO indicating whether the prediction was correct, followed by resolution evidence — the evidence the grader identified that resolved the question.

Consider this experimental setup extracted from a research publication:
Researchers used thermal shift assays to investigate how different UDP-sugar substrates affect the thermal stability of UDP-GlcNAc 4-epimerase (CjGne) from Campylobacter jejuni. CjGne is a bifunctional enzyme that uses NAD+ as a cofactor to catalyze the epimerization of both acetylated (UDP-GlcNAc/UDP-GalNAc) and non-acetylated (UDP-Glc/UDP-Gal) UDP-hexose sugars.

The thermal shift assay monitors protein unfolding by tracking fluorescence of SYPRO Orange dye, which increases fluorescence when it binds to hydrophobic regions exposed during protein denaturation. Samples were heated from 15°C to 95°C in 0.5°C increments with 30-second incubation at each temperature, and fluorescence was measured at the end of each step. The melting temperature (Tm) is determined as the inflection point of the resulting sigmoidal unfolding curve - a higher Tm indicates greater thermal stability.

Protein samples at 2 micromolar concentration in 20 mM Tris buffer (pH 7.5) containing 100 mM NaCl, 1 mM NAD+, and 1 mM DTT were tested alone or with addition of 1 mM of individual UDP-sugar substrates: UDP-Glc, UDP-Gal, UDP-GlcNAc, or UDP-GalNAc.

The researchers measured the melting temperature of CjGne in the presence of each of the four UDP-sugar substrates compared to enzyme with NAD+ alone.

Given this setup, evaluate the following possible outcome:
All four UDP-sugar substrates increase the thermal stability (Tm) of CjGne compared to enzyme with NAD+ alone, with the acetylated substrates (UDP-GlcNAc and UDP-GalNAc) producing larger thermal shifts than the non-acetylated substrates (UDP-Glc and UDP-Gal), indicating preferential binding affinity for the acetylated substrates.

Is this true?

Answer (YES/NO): NO